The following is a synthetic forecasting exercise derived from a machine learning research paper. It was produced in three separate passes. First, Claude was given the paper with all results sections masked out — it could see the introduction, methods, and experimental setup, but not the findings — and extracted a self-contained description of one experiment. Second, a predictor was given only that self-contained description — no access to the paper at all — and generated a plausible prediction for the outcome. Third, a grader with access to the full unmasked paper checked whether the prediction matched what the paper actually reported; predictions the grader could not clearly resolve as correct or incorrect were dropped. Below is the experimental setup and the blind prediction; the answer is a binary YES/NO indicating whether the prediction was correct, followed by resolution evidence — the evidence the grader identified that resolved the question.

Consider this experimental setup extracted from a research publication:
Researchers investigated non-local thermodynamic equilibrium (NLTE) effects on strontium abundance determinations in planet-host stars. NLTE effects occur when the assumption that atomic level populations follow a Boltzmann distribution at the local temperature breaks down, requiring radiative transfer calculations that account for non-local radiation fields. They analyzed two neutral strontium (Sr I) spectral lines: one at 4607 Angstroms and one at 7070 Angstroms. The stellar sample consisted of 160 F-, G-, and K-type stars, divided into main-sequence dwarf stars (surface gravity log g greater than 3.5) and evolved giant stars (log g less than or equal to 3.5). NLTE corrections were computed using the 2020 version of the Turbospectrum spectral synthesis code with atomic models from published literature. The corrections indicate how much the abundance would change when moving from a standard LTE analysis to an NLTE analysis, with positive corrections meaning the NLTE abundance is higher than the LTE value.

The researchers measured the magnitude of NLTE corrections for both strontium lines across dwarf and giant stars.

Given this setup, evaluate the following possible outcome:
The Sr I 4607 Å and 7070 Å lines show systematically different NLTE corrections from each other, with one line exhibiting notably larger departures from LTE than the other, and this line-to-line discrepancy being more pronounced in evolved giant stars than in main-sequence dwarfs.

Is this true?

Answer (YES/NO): YES